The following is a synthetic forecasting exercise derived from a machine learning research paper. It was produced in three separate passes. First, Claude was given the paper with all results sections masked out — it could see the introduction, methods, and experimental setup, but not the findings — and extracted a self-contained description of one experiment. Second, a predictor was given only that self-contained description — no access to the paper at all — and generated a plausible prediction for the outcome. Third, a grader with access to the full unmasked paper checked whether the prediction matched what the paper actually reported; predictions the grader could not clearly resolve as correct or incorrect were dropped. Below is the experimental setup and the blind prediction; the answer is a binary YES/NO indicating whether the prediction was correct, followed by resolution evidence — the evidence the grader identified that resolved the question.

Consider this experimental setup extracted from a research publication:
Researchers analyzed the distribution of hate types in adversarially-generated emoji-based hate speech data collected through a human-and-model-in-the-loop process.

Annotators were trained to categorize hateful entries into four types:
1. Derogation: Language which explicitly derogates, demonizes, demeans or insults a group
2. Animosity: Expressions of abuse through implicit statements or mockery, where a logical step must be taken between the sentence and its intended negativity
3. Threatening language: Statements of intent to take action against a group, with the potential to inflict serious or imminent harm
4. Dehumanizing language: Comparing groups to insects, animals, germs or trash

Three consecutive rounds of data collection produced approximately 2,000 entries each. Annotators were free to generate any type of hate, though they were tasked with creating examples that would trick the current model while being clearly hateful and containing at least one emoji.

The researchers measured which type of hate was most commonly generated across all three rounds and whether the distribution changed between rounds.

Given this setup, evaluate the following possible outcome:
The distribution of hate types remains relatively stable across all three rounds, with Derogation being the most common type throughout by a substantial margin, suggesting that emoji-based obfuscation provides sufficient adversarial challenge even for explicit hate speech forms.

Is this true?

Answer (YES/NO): NO